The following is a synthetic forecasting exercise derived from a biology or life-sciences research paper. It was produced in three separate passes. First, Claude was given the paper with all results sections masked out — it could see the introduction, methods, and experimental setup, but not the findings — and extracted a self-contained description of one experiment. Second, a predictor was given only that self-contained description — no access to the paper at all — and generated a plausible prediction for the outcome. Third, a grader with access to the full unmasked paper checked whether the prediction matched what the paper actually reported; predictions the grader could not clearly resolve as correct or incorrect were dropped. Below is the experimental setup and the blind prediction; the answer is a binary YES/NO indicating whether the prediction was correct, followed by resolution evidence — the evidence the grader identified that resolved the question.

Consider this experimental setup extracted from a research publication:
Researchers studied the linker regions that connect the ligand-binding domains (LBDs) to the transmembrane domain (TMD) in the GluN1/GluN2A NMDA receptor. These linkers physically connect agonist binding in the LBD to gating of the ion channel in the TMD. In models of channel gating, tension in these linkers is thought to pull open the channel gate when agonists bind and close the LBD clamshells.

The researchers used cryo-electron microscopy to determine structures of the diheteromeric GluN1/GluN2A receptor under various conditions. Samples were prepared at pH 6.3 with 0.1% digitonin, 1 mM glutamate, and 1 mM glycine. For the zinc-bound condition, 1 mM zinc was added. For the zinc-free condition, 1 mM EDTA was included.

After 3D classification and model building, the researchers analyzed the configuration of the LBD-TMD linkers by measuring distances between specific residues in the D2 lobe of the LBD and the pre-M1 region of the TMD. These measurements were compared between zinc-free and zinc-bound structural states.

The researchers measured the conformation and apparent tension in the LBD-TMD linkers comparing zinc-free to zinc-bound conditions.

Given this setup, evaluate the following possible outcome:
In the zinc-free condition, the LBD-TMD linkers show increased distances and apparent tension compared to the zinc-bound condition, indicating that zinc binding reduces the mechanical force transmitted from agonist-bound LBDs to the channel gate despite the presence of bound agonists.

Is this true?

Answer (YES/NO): YES